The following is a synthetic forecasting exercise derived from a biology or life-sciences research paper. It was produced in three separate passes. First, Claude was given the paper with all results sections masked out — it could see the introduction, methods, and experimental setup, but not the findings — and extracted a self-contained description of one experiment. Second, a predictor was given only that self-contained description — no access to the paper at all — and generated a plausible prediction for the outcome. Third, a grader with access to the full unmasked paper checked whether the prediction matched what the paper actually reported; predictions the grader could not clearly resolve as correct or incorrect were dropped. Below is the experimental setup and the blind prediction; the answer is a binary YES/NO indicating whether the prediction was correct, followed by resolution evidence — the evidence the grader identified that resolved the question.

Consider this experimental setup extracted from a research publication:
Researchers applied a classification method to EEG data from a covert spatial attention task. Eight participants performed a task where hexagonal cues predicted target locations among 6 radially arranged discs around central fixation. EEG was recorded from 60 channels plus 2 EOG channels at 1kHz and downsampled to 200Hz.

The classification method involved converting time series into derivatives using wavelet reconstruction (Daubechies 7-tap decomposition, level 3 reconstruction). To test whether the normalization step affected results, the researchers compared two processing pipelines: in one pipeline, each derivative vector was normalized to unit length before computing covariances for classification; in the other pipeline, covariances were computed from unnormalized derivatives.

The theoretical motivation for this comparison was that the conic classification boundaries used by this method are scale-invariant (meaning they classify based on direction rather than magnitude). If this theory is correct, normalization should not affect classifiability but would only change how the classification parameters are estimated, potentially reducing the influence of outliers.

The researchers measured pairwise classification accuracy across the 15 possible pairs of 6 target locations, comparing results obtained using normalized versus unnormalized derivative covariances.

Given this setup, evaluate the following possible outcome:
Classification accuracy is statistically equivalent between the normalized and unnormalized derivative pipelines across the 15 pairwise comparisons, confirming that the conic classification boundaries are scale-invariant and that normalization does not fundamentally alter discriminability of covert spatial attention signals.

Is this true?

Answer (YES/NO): YES